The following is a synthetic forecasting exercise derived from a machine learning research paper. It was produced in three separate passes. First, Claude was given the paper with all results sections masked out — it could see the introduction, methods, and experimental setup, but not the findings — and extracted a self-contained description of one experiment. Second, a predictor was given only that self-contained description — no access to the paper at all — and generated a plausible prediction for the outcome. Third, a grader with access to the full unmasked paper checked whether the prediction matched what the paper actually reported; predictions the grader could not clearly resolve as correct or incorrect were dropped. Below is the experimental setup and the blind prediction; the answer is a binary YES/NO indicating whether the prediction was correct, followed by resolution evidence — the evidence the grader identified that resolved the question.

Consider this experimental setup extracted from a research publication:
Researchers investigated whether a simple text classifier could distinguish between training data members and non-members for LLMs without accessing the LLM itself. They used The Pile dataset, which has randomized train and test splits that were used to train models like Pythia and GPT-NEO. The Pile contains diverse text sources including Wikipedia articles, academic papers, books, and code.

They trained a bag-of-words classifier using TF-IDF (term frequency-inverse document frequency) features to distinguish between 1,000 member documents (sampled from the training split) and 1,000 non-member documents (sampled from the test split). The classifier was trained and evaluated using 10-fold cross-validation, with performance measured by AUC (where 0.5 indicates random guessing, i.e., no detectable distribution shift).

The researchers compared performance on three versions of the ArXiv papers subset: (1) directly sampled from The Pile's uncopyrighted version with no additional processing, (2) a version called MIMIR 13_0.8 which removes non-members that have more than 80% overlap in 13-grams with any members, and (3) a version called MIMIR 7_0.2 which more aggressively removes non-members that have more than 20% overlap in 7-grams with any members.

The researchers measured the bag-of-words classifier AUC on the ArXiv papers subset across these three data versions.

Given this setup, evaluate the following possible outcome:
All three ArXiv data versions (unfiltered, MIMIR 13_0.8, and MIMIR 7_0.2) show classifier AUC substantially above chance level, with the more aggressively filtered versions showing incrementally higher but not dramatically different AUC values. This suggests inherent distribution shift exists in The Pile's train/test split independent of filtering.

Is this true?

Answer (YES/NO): NO